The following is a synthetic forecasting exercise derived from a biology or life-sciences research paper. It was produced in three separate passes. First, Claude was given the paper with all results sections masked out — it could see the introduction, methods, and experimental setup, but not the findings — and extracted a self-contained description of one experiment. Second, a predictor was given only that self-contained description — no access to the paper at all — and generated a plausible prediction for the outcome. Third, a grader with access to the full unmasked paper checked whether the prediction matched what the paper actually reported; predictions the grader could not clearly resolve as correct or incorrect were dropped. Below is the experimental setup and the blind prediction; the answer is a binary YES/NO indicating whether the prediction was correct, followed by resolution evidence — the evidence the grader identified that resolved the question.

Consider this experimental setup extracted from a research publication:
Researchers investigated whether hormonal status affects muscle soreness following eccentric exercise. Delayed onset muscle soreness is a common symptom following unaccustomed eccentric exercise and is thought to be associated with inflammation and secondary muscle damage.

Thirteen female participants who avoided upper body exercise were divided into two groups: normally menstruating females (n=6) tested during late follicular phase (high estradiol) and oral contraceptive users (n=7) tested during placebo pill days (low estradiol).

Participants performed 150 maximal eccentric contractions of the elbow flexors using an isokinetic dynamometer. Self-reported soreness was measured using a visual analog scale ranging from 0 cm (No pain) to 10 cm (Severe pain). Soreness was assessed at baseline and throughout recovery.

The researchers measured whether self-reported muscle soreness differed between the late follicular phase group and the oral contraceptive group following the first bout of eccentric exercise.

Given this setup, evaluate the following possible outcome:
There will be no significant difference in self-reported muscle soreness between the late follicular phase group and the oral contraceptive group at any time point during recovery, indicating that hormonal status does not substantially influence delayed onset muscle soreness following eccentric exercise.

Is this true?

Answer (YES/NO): YES